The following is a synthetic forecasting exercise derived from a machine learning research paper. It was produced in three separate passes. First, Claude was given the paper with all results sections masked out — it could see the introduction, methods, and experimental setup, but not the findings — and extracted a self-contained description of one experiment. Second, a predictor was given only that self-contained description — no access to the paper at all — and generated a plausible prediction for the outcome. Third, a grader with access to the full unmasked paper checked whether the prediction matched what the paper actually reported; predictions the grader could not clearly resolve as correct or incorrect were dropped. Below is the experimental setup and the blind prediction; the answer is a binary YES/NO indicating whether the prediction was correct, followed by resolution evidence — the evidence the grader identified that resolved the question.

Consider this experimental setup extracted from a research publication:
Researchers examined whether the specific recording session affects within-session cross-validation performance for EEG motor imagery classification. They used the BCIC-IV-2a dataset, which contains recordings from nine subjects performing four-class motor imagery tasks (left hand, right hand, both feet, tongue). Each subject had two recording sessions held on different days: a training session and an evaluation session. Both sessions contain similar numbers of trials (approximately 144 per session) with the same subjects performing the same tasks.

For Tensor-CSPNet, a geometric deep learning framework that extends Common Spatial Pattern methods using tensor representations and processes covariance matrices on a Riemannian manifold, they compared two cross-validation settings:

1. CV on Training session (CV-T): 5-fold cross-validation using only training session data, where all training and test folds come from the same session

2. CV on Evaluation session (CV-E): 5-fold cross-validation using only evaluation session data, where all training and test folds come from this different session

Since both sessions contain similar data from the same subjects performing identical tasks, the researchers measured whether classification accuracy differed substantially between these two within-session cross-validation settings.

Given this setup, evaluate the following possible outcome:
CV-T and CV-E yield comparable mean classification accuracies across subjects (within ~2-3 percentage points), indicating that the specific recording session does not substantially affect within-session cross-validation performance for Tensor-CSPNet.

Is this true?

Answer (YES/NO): YES